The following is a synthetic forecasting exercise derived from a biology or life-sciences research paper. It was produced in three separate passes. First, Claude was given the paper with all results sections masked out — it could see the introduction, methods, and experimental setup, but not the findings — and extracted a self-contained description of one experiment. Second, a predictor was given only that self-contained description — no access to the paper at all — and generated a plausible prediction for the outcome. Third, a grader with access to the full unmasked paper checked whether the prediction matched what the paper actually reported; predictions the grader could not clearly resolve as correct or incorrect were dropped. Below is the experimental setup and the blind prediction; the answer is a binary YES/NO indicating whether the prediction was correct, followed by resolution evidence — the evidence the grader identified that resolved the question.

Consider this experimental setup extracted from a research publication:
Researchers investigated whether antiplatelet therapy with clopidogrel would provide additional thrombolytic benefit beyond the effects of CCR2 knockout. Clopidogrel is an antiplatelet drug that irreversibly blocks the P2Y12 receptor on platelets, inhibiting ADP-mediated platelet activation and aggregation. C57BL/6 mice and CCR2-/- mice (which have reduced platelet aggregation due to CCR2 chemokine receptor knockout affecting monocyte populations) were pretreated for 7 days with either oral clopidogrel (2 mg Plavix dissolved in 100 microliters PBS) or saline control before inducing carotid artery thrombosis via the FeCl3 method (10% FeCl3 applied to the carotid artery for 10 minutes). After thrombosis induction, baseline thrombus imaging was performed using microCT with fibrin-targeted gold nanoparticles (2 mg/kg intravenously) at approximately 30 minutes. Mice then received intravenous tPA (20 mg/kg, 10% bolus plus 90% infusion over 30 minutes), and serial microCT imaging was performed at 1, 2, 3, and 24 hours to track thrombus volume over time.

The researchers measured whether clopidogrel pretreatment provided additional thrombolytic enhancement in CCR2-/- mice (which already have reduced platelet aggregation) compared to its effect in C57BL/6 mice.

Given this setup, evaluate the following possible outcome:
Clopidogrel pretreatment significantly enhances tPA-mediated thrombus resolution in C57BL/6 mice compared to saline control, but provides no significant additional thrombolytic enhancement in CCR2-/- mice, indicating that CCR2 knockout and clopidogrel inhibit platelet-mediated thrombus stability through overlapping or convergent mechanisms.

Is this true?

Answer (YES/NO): YES